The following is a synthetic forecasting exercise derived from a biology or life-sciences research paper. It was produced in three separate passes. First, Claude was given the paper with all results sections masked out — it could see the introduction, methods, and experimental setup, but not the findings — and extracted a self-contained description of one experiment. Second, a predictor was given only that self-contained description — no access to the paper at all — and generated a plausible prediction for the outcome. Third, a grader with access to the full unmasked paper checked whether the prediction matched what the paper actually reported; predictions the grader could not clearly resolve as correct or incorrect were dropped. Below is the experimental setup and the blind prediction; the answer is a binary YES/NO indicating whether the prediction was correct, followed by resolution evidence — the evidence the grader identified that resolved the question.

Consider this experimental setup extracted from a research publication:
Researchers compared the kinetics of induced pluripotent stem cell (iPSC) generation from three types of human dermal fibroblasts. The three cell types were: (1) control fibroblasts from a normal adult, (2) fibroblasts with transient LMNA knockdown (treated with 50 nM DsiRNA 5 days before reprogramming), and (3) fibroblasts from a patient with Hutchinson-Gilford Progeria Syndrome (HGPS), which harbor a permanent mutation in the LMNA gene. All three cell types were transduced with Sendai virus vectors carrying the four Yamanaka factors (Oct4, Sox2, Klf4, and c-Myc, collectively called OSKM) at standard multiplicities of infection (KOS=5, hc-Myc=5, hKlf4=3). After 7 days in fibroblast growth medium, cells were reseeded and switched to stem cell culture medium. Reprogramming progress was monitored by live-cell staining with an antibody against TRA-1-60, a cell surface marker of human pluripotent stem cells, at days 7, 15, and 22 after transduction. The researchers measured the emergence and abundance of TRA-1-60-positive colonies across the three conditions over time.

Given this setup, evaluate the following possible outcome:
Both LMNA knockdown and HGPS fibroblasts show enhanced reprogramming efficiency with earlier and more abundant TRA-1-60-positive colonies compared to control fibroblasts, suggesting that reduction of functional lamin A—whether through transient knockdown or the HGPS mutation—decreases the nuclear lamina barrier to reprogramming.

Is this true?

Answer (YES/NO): NO